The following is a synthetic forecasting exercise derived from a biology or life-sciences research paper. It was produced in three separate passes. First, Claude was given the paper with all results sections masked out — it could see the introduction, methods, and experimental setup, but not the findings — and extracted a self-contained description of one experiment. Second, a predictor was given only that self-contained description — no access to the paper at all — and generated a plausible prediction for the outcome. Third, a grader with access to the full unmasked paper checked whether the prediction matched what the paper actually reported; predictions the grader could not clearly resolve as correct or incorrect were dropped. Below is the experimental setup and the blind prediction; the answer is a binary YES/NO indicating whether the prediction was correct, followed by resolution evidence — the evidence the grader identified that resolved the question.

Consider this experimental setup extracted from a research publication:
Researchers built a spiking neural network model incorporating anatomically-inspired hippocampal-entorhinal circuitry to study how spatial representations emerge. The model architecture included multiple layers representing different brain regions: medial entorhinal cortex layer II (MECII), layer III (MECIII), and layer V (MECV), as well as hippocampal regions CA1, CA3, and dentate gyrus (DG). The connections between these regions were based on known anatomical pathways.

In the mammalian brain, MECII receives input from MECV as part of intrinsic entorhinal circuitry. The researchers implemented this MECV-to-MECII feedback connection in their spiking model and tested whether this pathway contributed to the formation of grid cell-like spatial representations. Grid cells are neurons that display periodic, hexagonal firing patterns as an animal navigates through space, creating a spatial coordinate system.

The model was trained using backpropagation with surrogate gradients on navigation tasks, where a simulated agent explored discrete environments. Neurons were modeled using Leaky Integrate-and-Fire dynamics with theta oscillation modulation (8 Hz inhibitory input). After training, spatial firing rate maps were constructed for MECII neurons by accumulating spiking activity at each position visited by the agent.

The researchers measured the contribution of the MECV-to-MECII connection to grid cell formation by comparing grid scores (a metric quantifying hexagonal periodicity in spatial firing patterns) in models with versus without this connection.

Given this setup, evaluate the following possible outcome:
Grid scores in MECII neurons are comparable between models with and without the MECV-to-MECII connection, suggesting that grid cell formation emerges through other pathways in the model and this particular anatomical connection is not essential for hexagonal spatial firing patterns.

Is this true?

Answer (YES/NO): YES